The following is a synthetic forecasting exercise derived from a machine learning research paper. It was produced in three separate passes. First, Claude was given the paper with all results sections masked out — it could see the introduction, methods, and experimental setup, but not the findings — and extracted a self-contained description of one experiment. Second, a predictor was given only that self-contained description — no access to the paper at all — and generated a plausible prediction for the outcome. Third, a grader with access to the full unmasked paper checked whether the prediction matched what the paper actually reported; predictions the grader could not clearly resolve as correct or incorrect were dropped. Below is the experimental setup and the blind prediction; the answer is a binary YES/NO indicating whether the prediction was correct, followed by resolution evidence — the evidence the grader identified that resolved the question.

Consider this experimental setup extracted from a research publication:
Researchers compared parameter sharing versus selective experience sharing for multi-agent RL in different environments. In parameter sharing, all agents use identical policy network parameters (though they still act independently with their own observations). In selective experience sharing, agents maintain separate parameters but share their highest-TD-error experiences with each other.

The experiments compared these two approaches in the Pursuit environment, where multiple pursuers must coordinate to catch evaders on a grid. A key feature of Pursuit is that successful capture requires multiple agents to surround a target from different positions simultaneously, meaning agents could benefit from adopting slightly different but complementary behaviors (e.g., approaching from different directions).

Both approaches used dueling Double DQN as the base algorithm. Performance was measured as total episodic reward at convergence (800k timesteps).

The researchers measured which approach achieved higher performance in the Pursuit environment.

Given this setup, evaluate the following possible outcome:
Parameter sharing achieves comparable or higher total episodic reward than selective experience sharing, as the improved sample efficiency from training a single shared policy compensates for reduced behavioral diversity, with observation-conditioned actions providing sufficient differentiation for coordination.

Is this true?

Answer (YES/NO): NO